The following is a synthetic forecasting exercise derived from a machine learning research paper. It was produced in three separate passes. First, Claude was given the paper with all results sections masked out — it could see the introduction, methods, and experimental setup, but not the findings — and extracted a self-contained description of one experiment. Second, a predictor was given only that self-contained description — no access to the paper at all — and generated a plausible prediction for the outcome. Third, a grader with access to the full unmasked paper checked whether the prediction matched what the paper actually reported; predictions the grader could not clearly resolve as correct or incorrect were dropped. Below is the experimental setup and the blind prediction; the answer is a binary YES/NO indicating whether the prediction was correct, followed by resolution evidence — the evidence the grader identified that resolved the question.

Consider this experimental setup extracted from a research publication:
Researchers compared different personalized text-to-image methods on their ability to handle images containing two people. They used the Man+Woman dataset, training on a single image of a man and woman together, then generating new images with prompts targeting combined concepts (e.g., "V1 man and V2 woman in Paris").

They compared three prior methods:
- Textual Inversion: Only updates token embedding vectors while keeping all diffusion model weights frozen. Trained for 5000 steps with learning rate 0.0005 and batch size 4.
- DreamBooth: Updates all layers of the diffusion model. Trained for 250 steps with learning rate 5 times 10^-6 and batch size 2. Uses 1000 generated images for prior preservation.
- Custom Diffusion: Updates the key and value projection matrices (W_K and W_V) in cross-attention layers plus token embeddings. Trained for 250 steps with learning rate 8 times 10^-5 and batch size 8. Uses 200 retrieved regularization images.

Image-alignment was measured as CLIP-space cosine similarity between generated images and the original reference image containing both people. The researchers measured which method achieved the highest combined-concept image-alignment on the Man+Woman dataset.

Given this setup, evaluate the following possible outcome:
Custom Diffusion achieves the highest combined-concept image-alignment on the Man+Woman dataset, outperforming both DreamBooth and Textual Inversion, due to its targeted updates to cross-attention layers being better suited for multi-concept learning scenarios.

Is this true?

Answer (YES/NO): YES